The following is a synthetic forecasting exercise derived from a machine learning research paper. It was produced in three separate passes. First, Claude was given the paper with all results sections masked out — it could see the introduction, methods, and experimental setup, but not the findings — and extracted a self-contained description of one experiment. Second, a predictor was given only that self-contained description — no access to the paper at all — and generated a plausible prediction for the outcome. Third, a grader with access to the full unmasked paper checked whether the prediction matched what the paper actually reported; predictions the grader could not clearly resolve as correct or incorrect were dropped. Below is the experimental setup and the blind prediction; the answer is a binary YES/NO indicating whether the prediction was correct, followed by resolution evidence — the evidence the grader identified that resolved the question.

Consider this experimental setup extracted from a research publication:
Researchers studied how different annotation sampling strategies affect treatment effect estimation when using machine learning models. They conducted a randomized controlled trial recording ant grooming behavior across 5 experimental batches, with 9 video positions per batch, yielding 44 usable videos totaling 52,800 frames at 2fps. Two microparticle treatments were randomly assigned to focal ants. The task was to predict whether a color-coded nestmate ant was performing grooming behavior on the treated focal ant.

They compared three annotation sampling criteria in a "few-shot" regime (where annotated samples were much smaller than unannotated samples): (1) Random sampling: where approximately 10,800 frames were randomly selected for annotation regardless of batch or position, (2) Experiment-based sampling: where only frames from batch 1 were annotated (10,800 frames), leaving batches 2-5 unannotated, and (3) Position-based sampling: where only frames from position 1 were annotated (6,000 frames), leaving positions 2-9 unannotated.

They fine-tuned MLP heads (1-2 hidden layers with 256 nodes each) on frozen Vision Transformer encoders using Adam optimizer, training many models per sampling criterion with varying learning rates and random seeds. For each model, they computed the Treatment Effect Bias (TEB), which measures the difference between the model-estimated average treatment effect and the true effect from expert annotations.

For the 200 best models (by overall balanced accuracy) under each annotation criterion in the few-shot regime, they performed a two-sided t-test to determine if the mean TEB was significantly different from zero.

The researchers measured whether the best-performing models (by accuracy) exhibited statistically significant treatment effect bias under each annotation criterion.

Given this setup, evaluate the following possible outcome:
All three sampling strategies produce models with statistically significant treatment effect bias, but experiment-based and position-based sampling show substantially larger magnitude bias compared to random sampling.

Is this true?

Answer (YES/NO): YES